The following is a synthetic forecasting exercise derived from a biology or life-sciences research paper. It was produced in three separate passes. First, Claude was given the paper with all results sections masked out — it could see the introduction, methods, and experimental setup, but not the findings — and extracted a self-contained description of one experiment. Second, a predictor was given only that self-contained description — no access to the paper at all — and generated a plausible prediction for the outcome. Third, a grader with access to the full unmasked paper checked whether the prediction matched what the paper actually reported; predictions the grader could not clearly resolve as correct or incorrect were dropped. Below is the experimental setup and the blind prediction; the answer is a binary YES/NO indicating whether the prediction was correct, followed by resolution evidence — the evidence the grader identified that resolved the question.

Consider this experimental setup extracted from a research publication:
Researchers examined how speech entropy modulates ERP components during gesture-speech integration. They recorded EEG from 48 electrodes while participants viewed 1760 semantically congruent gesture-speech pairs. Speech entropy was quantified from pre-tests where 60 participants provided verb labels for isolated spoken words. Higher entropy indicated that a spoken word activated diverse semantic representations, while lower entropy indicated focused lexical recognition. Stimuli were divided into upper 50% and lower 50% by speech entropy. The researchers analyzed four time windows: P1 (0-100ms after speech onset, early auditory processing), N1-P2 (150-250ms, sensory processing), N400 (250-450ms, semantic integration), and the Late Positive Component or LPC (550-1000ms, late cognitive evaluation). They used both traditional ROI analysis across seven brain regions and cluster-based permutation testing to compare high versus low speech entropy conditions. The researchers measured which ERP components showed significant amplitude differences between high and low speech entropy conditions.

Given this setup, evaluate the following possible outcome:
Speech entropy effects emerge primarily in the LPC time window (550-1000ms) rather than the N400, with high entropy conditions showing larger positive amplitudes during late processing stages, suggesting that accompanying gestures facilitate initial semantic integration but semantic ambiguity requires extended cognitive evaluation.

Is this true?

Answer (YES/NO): NO